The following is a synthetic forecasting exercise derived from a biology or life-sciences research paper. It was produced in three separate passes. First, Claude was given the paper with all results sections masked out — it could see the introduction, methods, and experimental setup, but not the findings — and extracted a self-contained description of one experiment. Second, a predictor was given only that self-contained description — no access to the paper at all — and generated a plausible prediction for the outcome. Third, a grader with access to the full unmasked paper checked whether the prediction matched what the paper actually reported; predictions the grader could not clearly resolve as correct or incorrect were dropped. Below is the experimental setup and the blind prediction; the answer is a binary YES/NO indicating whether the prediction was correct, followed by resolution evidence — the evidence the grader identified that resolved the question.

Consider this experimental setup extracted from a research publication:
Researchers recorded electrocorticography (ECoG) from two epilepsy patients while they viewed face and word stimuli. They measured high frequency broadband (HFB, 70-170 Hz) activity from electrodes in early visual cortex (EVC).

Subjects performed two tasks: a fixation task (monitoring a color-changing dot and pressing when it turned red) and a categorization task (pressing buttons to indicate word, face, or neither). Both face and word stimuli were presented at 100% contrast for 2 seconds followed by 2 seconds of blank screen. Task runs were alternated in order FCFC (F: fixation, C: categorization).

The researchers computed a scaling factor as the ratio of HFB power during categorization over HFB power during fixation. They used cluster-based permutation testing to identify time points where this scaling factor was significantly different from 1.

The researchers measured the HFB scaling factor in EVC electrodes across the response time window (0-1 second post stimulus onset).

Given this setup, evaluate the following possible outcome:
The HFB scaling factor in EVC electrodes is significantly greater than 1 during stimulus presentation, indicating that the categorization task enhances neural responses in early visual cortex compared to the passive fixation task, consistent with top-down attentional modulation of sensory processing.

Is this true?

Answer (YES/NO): YES